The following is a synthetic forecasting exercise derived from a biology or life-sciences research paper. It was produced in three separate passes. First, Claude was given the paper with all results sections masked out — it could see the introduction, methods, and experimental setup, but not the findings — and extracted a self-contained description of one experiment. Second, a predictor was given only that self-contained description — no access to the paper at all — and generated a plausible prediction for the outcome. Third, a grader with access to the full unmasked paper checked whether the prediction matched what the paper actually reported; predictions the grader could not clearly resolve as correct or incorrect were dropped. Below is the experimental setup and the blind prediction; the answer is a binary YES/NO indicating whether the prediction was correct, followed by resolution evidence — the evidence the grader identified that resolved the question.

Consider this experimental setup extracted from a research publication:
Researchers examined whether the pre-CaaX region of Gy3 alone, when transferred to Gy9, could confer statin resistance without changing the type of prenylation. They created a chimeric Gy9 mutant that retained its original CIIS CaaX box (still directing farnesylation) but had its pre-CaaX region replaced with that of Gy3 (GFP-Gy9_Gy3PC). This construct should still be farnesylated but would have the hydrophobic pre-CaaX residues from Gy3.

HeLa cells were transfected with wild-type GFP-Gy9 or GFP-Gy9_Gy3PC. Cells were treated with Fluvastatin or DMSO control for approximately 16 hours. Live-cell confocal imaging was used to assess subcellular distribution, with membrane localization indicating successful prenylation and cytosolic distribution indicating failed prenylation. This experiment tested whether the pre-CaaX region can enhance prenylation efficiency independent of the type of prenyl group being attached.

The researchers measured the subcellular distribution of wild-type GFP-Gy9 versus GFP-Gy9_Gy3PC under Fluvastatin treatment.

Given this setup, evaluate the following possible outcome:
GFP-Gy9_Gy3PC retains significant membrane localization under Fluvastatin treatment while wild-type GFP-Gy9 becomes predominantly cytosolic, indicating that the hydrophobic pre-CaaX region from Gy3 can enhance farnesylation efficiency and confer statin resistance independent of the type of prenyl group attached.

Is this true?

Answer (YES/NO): YES